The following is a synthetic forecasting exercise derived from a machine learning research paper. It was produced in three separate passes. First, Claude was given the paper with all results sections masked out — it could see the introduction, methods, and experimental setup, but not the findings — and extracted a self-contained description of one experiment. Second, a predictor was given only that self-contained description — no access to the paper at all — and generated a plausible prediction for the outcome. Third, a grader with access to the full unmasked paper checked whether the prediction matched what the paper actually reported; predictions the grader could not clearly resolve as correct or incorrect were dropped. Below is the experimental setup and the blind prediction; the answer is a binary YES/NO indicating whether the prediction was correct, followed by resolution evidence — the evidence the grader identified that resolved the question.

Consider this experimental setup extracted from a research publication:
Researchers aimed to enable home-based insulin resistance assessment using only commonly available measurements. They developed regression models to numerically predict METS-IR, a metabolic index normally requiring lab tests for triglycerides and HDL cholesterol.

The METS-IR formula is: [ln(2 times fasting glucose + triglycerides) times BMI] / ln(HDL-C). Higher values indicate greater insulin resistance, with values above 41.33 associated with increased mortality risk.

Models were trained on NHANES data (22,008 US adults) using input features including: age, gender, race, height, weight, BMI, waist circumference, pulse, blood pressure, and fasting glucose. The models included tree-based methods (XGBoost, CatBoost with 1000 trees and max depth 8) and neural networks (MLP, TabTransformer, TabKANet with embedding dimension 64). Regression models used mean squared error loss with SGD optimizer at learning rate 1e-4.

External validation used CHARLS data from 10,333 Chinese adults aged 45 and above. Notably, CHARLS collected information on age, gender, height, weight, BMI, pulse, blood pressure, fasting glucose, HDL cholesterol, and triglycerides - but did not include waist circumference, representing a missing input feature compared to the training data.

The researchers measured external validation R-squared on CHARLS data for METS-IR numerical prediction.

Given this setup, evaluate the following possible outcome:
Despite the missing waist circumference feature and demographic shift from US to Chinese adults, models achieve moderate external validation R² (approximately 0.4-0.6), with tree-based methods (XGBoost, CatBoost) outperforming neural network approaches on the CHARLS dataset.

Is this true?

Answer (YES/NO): NO